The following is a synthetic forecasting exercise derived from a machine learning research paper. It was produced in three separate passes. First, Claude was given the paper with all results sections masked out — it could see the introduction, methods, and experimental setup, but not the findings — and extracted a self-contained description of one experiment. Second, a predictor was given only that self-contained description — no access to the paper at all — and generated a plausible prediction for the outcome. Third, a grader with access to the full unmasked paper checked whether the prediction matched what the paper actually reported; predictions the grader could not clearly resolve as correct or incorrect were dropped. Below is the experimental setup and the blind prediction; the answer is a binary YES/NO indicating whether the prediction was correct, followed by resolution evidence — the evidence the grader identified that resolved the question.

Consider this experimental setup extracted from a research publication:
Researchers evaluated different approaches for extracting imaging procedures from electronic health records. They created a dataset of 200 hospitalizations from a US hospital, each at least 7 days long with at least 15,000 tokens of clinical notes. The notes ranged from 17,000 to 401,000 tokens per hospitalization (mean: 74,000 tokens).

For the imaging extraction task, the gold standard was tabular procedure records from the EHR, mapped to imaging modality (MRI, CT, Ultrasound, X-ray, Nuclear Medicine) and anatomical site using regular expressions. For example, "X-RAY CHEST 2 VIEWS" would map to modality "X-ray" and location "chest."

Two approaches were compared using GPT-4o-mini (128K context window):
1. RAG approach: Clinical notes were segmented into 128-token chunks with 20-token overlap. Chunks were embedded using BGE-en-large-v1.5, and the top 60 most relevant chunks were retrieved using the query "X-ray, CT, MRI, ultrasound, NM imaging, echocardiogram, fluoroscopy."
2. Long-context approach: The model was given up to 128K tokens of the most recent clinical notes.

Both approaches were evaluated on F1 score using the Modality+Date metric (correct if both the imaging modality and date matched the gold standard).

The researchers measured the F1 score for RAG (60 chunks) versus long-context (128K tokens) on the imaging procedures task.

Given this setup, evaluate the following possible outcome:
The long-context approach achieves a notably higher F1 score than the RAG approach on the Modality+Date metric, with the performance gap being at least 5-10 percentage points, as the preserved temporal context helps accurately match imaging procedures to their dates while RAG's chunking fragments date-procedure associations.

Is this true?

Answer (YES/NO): NO